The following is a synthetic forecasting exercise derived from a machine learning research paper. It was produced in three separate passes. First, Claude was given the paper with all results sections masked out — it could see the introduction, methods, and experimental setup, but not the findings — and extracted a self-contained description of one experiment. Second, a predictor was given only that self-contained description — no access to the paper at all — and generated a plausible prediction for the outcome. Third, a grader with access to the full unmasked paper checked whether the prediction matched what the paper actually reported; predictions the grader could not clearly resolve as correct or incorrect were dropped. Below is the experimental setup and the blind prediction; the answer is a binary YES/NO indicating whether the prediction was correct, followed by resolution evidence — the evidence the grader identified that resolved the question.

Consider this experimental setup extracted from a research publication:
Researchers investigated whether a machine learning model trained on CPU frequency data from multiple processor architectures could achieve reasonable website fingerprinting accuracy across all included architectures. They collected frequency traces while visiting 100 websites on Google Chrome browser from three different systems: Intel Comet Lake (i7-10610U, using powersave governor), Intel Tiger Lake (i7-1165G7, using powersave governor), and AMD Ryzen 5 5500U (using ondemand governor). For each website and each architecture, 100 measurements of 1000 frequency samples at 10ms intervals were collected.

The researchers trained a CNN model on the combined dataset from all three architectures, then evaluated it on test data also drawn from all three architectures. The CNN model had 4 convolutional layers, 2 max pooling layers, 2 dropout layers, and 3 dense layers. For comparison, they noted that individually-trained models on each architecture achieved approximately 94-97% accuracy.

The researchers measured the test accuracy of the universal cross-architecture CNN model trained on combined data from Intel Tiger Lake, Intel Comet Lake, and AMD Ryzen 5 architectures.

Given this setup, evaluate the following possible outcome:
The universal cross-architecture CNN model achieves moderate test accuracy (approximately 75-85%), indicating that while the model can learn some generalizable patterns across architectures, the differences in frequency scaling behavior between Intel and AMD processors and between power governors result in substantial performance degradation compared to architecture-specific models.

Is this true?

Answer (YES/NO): NO